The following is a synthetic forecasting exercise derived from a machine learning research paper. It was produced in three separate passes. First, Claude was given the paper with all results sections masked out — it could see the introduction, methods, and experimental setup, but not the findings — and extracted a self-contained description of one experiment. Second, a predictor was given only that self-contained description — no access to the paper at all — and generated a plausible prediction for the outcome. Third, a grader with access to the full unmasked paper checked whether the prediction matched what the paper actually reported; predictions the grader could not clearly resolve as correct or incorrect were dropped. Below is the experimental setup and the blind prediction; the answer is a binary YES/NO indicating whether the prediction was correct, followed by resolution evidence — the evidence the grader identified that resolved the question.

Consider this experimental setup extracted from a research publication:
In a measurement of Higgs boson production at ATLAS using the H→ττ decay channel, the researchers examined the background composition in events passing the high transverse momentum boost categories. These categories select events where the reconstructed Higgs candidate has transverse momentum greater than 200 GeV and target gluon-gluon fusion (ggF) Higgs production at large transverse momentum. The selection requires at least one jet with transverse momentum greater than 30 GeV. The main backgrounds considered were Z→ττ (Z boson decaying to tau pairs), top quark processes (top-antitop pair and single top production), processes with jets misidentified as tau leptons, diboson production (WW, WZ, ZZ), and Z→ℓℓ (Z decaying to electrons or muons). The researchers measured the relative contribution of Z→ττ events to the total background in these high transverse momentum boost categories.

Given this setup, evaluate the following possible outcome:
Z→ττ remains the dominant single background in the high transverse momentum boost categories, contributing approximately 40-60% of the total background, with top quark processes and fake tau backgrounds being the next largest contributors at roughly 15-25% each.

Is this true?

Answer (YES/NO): NO